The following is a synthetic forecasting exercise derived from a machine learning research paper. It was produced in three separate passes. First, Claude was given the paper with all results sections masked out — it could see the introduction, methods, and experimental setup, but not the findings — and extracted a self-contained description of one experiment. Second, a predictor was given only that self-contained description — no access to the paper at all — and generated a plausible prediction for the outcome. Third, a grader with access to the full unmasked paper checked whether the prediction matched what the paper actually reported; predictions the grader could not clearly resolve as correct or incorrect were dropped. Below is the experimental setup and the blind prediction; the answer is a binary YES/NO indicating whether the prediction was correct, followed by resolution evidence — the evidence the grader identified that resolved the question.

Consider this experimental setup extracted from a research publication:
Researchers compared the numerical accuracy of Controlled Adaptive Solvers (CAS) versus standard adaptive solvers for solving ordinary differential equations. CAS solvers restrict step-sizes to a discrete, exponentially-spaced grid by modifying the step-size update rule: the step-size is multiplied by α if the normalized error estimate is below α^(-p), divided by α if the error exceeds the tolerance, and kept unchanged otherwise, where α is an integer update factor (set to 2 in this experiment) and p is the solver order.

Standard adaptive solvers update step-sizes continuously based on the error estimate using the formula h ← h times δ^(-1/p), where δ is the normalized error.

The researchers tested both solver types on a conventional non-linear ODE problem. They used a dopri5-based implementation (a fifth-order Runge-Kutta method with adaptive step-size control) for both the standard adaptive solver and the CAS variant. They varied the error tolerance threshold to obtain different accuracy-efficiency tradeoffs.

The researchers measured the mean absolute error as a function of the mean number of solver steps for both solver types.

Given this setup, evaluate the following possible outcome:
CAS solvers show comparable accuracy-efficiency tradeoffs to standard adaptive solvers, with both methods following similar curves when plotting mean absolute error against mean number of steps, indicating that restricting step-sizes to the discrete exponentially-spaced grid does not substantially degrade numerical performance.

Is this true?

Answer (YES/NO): YES